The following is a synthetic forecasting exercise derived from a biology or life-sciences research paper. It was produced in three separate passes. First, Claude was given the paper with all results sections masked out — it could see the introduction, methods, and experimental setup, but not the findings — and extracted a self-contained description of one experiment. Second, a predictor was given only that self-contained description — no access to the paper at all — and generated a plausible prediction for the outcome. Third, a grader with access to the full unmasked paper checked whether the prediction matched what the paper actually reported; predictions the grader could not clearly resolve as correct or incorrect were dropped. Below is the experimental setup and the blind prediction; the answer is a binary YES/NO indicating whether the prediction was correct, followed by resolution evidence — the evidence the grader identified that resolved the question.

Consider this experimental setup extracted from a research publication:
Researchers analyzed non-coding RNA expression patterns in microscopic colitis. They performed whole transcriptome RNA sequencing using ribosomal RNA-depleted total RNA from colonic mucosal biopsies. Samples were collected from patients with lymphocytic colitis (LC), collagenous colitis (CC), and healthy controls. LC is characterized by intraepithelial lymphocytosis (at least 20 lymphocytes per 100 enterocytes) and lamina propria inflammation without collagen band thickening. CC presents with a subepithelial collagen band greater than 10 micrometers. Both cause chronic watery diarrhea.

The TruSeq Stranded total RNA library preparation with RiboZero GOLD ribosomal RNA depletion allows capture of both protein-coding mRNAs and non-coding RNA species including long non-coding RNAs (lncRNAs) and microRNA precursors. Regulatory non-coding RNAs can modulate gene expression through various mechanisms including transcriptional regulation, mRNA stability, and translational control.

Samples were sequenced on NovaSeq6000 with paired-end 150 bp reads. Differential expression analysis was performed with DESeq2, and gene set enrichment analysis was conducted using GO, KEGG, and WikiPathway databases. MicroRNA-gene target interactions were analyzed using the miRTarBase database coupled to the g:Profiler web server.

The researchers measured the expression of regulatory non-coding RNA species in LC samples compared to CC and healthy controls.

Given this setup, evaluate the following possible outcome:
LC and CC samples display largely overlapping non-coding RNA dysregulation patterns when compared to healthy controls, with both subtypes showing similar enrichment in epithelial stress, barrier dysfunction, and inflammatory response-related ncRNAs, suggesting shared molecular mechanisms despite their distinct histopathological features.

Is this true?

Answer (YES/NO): NO